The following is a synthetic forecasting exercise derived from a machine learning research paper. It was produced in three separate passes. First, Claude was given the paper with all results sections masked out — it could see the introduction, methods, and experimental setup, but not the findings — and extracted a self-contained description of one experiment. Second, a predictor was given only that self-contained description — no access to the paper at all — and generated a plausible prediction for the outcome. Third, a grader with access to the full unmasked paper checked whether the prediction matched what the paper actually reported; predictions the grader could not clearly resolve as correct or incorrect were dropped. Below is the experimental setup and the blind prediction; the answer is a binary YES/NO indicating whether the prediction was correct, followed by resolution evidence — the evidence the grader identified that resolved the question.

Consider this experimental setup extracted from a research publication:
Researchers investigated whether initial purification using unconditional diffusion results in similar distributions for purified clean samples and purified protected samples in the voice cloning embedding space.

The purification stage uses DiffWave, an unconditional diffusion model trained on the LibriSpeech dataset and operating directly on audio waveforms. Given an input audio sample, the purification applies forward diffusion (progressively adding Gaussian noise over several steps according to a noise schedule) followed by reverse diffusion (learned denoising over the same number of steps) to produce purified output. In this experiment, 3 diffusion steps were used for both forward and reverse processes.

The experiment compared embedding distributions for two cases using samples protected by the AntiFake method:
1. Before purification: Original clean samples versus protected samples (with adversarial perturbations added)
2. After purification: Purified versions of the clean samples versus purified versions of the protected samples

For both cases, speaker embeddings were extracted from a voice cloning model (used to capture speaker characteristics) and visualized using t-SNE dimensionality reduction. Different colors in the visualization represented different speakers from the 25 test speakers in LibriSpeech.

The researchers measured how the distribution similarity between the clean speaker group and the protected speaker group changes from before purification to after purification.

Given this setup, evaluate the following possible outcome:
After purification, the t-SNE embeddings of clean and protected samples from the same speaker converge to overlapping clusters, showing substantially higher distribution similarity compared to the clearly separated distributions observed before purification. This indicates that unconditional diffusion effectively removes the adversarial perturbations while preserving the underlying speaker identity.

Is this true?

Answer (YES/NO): NO